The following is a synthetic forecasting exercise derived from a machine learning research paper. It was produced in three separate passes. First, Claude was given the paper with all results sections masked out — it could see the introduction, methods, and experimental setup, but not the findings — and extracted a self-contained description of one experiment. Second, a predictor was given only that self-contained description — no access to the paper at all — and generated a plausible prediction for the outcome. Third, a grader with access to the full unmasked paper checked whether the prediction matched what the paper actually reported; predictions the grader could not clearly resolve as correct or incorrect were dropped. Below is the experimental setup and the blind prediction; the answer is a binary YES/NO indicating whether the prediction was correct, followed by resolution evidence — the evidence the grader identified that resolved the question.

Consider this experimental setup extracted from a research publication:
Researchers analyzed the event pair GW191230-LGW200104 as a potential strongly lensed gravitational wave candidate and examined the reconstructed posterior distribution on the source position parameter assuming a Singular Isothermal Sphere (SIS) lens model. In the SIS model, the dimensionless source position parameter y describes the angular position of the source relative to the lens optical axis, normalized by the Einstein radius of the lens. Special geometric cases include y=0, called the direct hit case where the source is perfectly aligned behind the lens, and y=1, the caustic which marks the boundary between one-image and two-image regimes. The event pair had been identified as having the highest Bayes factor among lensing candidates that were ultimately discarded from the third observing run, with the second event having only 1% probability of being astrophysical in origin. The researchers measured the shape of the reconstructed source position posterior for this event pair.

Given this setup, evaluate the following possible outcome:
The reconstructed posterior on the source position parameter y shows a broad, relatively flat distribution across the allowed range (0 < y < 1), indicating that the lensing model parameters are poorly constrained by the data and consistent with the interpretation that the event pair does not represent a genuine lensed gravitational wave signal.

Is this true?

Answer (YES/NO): NO